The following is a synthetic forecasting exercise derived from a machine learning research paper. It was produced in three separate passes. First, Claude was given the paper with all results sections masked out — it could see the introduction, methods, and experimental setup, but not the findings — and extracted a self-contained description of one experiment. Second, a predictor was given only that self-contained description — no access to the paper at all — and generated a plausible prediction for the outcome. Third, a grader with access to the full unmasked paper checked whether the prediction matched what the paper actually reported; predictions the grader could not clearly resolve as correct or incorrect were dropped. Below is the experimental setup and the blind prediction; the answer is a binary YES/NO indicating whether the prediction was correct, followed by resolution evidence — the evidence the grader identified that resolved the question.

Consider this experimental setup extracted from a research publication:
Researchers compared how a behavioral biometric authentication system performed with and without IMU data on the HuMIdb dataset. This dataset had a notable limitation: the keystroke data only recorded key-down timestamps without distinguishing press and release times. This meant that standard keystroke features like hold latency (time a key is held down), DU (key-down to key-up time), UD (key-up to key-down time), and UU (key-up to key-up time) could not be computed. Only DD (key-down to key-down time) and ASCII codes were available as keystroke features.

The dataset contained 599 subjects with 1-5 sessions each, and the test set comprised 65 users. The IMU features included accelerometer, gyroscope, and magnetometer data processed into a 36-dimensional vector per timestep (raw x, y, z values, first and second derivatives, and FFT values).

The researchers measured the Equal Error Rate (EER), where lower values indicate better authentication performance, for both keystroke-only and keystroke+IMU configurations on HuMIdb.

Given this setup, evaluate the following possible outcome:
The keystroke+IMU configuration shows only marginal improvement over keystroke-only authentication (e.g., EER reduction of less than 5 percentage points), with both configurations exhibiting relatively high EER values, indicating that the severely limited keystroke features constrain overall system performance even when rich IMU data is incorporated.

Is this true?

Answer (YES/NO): NO